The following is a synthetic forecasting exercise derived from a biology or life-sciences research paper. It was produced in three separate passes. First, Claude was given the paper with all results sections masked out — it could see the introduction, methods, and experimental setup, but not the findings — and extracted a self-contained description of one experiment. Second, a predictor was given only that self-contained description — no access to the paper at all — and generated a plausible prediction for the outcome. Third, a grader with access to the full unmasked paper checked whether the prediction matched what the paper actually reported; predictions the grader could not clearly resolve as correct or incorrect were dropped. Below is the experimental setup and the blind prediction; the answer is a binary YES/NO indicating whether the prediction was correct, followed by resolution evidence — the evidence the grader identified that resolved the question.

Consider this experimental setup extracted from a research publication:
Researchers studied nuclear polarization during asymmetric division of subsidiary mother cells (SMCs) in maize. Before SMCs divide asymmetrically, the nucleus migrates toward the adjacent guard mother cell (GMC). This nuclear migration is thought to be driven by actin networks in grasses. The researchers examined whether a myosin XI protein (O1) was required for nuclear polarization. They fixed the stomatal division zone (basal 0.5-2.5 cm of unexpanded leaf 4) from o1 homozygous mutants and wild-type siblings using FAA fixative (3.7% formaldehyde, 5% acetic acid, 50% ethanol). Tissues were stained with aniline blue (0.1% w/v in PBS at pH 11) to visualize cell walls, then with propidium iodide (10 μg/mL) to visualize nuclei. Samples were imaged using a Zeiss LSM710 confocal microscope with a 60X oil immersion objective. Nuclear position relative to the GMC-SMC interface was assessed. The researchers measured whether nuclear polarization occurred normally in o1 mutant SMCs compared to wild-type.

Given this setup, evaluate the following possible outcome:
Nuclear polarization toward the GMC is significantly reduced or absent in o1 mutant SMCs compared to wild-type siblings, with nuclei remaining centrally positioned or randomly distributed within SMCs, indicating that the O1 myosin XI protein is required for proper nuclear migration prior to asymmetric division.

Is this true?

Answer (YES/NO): NO